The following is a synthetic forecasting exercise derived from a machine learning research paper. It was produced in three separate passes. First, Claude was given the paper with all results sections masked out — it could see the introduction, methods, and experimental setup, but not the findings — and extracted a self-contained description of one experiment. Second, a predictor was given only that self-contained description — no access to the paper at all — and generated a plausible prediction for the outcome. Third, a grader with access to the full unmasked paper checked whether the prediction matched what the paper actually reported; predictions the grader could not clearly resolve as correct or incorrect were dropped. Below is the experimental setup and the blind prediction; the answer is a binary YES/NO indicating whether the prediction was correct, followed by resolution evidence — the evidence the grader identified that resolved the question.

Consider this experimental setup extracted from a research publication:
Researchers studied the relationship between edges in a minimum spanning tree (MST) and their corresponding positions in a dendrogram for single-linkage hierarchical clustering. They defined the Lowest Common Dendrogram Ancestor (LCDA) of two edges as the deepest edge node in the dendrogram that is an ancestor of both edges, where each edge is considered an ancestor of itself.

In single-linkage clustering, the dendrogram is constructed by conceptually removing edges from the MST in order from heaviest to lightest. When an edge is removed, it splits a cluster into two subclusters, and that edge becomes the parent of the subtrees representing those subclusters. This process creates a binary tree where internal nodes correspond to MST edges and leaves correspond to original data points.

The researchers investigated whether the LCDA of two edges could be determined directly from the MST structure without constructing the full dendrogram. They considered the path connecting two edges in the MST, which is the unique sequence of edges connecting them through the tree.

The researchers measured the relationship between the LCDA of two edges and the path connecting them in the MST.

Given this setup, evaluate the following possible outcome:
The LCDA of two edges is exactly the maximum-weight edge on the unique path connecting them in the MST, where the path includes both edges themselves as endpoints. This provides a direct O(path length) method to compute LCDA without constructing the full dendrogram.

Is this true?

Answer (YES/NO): YES